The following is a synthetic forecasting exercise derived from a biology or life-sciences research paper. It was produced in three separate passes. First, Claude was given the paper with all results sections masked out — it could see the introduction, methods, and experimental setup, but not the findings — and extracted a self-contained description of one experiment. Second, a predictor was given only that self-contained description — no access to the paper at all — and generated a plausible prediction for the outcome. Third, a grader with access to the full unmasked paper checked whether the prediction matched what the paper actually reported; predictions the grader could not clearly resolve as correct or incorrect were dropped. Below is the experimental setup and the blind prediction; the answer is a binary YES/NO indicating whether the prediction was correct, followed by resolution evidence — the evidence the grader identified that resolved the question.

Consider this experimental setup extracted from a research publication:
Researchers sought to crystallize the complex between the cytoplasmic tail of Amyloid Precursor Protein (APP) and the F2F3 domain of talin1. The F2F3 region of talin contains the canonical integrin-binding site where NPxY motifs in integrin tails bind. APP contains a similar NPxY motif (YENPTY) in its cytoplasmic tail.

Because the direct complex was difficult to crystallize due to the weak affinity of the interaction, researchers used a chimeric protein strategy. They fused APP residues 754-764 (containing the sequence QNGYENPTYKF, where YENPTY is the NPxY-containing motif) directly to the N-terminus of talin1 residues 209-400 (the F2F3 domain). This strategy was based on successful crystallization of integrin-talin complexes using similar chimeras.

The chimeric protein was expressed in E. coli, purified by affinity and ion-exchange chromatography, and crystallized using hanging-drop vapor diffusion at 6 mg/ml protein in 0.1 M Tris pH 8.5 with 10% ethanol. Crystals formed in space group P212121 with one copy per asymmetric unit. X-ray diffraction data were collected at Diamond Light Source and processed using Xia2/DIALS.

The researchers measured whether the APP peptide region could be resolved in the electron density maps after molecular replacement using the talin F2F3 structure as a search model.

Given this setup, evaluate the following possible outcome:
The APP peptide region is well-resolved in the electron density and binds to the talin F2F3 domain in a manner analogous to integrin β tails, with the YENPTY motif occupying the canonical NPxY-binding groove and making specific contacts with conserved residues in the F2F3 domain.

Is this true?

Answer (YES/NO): YES